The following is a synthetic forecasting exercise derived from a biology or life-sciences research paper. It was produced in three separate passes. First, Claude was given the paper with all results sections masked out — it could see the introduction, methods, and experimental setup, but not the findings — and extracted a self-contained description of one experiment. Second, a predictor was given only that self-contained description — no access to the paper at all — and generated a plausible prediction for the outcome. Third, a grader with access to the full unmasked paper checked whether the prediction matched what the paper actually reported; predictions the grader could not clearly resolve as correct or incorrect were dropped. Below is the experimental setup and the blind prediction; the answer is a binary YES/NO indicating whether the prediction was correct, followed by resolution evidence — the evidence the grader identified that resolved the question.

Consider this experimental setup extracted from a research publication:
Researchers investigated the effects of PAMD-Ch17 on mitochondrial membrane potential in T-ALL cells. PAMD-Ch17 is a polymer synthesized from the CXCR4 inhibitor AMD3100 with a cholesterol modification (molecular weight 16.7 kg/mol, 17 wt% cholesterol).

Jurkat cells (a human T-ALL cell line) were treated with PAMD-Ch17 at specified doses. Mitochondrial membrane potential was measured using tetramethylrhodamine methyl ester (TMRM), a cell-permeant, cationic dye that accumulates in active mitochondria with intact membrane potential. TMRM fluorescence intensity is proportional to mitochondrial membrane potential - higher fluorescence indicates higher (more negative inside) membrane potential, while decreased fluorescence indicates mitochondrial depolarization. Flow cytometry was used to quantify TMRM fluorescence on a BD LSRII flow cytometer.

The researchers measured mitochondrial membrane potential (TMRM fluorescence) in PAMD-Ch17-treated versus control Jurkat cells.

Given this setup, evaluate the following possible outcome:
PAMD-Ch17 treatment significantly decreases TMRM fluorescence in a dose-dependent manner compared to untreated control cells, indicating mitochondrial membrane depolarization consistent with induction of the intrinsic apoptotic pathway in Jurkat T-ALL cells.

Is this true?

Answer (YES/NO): NO